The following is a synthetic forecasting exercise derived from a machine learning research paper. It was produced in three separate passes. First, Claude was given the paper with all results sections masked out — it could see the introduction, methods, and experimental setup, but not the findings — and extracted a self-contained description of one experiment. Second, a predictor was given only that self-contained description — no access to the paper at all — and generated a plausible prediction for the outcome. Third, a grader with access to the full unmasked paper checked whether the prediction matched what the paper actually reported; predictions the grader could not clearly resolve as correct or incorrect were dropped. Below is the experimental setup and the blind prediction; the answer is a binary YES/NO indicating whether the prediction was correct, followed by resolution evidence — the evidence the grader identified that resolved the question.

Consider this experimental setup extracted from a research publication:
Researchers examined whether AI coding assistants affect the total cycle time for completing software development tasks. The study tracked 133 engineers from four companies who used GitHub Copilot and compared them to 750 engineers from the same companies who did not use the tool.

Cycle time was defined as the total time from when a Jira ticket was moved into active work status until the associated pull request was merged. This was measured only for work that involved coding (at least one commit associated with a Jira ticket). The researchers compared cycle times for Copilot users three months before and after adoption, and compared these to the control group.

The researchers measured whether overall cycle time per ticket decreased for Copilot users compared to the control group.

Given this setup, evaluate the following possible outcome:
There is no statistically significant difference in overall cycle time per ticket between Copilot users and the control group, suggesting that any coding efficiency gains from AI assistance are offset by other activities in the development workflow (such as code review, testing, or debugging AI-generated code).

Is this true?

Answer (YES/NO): NO